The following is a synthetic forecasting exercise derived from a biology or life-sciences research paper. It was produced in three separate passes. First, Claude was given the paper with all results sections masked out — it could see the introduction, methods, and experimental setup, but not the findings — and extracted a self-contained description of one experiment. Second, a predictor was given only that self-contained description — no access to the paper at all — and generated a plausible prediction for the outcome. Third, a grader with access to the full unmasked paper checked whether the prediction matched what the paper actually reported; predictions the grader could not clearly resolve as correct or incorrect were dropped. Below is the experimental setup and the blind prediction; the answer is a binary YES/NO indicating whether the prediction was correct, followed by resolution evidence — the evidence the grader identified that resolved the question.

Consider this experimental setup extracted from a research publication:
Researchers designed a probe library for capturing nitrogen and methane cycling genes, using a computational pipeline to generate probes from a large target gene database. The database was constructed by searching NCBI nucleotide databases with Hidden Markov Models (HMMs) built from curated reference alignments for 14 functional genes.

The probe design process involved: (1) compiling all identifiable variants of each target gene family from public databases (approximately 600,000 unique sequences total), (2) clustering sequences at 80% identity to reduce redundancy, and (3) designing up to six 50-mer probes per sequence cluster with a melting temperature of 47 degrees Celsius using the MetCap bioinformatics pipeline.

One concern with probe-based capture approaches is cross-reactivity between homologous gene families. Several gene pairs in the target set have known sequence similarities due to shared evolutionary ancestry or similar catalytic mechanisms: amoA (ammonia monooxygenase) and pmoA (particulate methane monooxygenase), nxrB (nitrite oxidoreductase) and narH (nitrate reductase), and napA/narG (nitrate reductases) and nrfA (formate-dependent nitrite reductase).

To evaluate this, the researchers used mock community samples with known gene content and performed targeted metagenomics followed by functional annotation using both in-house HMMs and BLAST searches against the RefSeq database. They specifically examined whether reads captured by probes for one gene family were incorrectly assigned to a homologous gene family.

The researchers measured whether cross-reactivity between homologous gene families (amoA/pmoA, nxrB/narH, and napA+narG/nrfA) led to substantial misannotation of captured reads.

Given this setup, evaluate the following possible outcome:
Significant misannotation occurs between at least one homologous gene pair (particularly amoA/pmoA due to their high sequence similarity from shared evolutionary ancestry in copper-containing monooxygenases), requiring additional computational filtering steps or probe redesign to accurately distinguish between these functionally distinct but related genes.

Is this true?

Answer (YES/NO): NO